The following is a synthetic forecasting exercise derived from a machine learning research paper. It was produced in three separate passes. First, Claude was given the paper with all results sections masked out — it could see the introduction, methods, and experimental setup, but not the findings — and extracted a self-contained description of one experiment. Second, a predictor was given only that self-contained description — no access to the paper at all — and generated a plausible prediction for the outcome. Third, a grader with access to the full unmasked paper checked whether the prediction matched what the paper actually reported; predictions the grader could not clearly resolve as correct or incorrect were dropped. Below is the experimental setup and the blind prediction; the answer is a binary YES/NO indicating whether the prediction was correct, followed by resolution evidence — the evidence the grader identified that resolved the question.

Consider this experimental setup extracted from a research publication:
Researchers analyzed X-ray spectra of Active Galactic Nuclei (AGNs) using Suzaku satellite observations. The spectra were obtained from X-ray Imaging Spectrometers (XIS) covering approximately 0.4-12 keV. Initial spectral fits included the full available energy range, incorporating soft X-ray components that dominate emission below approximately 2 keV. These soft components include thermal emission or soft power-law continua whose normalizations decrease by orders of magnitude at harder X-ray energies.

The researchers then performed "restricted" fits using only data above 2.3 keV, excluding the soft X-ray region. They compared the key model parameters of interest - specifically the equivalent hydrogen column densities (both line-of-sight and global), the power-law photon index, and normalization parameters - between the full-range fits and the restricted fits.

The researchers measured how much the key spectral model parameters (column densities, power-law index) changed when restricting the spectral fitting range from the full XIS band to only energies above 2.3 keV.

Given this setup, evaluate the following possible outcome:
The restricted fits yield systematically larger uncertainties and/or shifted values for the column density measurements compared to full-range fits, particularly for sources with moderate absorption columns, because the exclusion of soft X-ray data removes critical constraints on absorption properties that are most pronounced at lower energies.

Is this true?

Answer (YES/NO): NO